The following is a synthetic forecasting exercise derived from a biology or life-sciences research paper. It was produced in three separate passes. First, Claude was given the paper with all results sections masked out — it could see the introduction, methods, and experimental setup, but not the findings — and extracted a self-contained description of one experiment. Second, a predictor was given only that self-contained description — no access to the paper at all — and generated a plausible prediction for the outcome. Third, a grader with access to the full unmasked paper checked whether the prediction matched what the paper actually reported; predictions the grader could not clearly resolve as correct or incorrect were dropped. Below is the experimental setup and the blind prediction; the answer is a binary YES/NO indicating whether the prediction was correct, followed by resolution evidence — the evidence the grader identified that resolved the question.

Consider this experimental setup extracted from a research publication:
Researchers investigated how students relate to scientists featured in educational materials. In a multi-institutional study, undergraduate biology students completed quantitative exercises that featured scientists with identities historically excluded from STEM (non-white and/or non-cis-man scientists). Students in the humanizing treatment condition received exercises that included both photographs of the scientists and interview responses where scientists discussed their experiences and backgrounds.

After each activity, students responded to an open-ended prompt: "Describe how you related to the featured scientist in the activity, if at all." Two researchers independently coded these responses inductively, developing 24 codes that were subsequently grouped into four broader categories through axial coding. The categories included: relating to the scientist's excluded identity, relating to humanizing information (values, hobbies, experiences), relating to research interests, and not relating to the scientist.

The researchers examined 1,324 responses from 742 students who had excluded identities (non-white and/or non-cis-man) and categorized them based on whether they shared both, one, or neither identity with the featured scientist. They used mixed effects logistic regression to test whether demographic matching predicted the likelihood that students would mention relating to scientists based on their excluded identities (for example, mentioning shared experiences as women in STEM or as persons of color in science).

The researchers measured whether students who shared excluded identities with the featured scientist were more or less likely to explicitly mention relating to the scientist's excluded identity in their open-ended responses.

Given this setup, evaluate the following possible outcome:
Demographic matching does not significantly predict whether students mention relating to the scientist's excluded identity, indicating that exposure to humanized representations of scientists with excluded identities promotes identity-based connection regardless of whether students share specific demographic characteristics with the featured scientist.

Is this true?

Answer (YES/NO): NO